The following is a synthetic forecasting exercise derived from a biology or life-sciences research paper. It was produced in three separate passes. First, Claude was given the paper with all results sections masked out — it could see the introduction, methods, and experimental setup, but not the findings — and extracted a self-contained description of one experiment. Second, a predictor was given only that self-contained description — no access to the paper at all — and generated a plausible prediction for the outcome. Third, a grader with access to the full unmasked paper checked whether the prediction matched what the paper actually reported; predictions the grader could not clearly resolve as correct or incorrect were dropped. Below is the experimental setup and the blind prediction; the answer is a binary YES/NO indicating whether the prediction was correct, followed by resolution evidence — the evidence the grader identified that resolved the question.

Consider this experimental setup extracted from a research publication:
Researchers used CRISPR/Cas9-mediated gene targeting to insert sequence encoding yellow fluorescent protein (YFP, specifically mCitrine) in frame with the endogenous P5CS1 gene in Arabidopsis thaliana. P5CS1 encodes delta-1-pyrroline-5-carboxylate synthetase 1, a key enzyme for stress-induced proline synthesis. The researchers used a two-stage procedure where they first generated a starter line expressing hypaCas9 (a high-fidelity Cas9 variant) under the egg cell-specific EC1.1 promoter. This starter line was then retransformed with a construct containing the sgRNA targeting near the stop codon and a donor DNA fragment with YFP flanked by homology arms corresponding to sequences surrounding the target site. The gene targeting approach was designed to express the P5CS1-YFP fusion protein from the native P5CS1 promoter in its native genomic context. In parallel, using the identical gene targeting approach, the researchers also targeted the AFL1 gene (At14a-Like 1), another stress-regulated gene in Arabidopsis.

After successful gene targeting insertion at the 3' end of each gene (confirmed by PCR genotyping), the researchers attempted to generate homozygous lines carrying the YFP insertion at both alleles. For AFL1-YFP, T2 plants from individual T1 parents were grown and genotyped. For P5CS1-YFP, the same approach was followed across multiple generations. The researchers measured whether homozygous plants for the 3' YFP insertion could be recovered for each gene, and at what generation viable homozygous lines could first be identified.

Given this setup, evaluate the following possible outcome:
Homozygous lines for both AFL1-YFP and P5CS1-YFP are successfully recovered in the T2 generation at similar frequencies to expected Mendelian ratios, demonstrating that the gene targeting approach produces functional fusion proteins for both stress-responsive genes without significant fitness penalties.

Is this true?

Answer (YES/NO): NO